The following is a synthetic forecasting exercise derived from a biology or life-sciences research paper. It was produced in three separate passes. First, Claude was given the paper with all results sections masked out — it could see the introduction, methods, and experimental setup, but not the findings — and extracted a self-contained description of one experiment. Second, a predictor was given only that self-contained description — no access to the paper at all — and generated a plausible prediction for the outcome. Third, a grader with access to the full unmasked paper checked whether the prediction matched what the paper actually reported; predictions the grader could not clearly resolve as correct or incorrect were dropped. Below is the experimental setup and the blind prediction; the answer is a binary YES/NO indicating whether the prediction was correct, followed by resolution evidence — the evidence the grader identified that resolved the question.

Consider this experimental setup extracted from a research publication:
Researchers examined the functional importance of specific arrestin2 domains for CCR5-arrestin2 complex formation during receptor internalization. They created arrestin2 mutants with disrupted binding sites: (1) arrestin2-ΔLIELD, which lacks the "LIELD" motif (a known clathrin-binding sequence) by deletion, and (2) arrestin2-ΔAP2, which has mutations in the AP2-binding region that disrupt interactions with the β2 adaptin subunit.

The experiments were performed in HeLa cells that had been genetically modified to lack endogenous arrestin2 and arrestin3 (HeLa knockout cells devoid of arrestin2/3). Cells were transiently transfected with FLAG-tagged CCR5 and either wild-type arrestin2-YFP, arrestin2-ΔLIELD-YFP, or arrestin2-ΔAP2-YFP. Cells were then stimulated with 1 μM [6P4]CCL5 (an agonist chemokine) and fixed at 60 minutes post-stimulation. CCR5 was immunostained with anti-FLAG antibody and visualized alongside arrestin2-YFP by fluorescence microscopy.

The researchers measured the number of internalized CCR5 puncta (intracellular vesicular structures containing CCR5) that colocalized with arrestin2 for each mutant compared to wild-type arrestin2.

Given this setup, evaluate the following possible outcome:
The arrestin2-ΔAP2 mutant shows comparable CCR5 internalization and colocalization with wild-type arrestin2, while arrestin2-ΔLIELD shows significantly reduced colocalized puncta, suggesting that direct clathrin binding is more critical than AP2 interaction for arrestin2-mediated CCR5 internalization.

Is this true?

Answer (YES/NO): NO